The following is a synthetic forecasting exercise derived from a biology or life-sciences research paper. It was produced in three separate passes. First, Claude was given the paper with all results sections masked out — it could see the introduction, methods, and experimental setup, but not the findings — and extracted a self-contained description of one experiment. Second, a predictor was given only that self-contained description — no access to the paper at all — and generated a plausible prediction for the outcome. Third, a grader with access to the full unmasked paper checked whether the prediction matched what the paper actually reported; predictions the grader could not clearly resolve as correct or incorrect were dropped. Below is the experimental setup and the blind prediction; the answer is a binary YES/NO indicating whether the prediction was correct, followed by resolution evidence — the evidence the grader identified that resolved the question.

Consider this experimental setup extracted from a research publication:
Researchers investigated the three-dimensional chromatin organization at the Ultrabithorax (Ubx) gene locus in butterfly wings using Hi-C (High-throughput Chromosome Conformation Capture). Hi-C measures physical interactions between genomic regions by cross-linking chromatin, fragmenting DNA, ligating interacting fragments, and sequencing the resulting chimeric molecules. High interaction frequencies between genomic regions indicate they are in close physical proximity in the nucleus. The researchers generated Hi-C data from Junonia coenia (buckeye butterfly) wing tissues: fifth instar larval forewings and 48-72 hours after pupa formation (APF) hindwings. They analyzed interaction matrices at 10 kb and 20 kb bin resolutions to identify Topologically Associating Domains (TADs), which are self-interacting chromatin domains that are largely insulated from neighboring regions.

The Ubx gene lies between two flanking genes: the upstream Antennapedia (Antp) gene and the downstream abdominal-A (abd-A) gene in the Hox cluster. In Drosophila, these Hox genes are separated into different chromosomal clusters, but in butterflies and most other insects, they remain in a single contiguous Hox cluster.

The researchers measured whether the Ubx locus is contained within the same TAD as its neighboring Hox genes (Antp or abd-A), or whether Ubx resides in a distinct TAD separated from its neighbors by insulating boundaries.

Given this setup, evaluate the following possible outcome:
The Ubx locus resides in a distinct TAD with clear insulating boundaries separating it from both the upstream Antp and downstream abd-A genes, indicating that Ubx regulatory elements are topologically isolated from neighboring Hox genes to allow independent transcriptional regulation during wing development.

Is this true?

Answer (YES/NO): NO